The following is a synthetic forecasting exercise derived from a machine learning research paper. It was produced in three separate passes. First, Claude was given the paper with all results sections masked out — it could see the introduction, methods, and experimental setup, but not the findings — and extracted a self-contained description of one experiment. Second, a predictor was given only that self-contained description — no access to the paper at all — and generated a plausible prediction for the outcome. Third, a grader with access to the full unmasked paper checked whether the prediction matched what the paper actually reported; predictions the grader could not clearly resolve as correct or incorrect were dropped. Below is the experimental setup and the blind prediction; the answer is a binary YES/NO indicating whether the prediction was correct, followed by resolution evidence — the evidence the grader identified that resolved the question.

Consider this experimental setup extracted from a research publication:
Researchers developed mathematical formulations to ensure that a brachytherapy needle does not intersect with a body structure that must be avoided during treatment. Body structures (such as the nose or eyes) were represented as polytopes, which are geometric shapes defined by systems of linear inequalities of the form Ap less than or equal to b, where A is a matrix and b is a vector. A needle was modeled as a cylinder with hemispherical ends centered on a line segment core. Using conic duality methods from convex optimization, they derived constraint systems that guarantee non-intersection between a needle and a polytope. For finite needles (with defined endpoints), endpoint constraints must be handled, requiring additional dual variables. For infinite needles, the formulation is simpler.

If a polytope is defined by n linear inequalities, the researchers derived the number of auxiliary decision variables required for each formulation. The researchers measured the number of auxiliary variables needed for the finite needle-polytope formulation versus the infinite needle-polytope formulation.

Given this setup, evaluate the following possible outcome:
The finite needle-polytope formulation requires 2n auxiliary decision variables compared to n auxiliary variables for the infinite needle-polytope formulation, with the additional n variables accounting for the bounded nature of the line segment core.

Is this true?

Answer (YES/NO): NO